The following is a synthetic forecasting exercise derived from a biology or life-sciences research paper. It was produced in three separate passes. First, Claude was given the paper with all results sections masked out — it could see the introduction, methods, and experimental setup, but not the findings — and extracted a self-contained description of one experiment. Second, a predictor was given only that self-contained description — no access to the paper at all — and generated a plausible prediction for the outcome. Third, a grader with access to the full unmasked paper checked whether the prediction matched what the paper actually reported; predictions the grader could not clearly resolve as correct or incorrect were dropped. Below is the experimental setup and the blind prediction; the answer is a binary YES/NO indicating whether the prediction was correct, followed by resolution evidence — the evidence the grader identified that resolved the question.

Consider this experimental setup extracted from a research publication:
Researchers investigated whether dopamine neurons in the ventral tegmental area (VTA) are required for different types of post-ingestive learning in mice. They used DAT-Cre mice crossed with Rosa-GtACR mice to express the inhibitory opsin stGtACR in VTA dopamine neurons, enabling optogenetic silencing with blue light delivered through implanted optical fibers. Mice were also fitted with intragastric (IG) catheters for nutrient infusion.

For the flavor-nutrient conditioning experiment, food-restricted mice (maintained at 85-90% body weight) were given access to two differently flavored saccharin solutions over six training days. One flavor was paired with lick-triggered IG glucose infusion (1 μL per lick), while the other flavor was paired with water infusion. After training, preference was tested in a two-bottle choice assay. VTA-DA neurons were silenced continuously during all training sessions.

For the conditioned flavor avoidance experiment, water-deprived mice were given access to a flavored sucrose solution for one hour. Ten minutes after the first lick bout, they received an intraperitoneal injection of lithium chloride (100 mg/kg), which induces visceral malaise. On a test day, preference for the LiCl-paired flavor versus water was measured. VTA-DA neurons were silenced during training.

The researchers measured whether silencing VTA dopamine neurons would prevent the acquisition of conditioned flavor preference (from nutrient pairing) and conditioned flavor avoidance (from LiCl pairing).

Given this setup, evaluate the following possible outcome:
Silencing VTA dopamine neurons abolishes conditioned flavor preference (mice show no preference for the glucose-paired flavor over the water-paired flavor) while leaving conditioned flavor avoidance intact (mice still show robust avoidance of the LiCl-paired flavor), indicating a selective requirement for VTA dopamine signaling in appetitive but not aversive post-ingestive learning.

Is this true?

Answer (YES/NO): YES